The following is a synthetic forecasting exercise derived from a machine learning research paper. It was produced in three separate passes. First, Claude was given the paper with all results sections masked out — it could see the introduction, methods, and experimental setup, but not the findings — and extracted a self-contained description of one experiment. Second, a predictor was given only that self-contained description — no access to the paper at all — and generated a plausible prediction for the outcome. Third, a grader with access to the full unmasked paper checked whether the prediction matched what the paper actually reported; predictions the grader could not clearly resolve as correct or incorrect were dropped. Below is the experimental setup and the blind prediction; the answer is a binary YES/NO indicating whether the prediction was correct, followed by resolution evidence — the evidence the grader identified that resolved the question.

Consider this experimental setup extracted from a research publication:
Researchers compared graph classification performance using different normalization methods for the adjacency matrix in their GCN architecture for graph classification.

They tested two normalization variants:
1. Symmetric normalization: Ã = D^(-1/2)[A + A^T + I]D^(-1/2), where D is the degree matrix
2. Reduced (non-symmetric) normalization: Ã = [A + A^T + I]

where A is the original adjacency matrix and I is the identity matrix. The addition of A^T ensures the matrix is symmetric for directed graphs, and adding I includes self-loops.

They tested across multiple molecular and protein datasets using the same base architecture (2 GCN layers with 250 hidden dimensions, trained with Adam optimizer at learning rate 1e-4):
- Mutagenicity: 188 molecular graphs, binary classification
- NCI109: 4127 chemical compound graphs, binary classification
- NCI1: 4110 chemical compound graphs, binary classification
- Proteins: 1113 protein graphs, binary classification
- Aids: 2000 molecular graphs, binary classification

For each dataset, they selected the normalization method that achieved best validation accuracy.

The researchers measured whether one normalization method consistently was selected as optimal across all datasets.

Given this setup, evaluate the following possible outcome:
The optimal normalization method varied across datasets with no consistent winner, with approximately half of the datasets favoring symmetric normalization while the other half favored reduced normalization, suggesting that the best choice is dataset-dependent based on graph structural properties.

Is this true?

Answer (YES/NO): YES